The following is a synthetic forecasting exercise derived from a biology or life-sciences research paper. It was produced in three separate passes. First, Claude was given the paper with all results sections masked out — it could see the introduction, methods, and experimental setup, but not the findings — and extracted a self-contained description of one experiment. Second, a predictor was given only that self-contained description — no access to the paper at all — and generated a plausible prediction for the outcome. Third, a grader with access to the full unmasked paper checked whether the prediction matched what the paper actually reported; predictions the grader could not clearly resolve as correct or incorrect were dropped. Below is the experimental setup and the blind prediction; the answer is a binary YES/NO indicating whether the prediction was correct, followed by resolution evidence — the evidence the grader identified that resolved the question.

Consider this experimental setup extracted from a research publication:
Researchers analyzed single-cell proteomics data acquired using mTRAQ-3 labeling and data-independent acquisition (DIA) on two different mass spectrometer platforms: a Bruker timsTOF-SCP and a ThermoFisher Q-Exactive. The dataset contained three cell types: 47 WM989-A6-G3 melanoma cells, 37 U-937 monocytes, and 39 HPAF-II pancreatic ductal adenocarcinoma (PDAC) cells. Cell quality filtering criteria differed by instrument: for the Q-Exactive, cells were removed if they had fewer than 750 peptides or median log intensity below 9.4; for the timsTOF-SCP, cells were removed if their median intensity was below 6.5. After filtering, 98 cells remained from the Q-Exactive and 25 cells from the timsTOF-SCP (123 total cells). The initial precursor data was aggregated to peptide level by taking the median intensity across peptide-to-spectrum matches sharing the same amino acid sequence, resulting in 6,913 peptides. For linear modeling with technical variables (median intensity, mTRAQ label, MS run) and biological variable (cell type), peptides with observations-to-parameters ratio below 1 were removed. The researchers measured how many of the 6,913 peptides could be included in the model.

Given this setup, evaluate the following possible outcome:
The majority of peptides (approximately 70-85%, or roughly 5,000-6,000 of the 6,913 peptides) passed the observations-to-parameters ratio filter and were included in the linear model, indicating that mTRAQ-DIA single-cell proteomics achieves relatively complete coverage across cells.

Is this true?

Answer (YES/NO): NO